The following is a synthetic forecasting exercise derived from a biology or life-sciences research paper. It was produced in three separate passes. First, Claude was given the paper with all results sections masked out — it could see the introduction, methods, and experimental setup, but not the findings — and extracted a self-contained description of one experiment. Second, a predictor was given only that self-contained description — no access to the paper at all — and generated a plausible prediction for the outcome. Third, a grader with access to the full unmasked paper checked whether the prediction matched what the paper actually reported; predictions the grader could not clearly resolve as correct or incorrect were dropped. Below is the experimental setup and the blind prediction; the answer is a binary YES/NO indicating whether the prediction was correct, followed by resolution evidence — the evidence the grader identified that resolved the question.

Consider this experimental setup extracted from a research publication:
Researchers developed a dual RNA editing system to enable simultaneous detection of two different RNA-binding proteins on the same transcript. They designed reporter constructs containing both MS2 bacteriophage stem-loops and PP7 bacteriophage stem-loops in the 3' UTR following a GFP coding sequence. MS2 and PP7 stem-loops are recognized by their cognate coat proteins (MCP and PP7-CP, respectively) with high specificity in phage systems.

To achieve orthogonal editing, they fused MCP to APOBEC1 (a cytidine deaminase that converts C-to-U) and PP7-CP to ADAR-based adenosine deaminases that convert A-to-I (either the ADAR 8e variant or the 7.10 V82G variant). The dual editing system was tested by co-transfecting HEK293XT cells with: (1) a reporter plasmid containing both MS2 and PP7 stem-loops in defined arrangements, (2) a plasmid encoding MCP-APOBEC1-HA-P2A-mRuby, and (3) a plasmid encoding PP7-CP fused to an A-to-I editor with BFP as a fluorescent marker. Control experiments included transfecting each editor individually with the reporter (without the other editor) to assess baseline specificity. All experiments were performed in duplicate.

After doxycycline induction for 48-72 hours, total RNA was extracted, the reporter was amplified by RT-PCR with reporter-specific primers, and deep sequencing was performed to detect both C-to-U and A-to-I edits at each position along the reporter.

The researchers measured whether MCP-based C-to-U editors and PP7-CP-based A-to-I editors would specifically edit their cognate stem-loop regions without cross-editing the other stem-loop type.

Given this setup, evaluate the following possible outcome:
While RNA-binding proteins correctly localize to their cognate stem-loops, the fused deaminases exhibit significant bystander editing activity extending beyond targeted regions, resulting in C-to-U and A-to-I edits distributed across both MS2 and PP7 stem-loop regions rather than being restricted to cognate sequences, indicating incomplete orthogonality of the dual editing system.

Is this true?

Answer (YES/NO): NO